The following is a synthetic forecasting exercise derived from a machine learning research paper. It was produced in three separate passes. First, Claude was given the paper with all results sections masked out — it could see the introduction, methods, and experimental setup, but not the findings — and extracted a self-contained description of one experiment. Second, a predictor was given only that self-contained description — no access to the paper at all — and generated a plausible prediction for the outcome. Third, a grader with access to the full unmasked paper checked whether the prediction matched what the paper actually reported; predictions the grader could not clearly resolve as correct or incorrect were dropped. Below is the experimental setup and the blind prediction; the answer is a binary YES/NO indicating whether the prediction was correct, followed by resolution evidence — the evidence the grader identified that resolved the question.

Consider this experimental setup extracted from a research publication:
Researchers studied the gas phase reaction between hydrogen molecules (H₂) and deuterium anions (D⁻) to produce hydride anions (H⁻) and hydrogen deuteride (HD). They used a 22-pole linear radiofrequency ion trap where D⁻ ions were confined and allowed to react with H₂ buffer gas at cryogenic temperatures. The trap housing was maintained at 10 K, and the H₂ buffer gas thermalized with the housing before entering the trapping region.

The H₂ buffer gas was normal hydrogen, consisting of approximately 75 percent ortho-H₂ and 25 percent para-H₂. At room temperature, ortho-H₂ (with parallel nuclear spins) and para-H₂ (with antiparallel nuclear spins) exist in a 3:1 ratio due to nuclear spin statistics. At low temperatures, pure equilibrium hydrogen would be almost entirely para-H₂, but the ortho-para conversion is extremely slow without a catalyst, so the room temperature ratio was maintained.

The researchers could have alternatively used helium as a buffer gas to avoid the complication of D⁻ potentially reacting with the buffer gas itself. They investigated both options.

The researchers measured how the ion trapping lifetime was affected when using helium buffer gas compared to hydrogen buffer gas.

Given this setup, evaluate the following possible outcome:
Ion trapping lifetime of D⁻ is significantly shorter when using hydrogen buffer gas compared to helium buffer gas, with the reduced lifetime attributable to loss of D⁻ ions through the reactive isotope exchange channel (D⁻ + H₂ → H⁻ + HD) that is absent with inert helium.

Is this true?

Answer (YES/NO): NO